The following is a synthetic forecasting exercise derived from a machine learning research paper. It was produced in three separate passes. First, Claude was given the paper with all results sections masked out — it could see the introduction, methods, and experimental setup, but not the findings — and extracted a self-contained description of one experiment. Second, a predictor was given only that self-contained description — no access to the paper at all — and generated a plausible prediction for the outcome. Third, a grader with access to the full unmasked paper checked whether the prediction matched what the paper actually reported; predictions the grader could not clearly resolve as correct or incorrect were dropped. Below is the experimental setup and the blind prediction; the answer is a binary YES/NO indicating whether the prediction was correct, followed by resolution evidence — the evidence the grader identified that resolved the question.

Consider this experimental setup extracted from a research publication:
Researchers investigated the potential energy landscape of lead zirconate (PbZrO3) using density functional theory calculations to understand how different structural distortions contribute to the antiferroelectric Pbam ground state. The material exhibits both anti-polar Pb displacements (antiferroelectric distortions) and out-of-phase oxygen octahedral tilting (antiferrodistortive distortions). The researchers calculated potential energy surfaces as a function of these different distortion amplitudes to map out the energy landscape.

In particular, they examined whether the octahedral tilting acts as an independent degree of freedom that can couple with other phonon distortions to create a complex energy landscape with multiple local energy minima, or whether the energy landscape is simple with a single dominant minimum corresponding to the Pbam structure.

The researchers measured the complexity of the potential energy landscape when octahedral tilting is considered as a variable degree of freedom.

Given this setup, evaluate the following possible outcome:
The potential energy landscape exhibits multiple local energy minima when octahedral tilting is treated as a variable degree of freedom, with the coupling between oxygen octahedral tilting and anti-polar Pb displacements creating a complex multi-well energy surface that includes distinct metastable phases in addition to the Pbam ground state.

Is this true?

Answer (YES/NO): YES